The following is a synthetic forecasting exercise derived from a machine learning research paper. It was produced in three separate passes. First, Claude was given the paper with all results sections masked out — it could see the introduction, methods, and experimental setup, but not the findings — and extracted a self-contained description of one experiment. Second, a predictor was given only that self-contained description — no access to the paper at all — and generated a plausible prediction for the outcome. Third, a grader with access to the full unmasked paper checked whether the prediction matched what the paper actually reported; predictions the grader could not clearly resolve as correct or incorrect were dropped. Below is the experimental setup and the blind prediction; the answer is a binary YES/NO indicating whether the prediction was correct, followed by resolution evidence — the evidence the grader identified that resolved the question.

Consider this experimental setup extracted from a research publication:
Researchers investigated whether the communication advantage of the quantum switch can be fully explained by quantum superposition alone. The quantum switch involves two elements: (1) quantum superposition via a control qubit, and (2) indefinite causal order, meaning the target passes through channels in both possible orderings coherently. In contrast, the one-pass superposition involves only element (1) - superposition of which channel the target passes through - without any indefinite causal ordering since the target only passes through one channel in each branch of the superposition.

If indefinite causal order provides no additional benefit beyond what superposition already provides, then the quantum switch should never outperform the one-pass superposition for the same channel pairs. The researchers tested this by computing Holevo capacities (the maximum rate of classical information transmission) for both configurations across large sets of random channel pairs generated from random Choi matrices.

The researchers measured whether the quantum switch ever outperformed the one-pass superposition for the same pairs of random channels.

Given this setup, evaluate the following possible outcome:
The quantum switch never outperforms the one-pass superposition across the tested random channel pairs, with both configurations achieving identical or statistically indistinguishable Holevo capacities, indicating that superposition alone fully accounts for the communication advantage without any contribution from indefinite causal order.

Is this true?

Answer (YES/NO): NO